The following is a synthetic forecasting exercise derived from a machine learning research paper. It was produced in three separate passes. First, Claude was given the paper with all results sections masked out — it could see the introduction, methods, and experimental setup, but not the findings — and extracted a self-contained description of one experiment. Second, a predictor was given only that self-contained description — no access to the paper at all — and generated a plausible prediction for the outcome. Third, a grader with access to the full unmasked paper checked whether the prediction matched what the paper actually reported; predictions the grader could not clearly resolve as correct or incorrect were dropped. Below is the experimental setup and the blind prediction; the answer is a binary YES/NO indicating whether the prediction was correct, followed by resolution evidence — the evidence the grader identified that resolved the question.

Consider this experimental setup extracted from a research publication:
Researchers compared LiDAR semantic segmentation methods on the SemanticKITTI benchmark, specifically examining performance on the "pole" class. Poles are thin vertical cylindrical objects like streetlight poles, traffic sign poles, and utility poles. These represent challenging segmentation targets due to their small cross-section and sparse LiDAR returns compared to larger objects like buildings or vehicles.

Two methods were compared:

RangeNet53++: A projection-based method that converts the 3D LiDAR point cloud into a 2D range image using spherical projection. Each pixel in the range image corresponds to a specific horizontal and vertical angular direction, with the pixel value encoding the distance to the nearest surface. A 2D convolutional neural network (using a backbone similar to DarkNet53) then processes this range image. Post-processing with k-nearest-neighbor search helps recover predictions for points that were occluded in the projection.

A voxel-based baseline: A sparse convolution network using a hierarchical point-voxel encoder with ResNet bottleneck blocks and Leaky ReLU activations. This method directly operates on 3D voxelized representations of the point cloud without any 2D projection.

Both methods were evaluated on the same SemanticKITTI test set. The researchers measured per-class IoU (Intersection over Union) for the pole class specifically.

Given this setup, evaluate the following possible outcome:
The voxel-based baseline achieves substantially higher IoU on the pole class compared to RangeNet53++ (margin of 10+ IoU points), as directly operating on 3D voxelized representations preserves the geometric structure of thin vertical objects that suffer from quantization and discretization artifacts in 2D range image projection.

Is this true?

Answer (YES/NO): YES